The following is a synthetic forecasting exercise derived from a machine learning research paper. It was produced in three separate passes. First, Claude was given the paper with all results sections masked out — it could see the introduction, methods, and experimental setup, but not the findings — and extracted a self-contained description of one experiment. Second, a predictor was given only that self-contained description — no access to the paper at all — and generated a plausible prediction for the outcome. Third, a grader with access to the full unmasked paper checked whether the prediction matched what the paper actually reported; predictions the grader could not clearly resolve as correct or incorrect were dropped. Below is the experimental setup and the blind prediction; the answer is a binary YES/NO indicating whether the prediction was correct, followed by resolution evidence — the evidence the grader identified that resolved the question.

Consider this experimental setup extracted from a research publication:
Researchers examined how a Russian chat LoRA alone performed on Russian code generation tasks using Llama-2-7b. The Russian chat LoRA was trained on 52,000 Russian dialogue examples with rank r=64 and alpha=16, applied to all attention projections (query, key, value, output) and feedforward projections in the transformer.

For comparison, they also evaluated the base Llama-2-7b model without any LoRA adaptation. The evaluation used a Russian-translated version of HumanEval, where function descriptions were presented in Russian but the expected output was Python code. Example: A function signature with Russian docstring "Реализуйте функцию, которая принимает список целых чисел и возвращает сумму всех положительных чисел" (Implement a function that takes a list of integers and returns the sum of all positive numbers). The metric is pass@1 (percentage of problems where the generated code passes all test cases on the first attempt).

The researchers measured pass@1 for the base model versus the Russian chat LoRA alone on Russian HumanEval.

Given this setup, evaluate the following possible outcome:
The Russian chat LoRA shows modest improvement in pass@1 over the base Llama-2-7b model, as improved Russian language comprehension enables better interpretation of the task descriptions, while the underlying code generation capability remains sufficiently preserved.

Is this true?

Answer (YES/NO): NO